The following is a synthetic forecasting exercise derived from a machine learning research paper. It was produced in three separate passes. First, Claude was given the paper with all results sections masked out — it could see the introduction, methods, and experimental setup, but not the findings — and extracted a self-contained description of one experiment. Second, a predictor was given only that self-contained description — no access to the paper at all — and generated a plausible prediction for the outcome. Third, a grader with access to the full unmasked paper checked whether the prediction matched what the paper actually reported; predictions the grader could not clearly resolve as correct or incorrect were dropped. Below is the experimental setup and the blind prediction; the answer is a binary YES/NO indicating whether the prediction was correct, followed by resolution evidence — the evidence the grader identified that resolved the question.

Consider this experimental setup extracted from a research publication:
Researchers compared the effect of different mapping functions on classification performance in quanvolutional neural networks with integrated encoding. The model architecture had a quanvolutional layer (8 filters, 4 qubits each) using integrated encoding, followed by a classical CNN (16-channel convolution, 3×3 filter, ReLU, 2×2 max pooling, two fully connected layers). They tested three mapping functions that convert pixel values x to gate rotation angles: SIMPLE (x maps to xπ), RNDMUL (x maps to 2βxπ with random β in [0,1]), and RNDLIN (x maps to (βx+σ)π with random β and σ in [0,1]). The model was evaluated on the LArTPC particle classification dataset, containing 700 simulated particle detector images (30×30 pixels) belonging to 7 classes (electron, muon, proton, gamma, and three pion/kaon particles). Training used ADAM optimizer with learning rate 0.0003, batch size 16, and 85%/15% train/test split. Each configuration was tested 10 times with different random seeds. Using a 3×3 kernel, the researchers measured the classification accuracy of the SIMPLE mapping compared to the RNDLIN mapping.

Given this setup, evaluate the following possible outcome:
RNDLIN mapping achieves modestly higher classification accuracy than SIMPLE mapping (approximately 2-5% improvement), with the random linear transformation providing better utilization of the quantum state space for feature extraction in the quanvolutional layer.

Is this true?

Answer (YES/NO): NO